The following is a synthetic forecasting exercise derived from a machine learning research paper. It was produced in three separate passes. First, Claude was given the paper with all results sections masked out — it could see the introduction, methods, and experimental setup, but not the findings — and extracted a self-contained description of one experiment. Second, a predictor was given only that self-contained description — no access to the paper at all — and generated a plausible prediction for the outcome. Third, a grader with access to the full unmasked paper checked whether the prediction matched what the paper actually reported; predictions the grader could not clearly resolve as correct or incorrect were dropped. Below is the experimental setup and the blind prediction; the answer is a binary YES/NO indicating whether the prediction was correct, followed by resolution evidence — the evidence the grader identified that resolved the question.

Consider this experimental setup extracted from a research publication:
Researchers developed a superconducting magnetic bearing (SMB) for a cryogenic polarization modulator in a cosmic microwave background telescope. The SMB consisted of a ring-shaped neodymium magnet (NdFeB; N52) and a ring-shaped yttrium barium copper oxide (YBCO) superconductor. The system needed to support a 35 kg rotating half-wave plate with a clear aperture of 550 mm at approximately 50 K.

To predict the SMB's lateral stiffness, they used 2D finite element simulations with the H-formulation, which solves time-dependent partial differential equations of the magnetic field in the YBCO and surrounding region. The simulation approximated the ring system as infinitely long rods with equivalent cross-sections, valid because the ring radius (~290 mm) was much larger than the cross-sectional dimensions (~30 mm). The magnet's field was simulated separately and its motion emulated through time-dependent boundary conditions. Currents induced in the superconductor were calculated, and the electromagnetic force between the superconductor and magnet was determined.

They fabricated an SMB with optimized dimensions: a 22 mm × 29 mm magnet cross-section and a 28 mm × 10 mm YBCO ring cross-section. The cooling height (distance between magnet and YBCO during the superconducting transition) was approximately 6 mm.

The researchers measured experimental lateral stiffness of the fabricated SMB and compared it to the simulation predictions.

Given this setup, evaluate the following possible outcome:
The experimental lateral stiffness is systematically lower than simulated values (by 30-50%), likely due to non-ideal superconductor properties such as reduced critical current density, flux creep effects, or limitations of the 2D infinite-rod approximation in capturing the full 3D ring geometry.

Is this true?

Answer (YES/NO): NO